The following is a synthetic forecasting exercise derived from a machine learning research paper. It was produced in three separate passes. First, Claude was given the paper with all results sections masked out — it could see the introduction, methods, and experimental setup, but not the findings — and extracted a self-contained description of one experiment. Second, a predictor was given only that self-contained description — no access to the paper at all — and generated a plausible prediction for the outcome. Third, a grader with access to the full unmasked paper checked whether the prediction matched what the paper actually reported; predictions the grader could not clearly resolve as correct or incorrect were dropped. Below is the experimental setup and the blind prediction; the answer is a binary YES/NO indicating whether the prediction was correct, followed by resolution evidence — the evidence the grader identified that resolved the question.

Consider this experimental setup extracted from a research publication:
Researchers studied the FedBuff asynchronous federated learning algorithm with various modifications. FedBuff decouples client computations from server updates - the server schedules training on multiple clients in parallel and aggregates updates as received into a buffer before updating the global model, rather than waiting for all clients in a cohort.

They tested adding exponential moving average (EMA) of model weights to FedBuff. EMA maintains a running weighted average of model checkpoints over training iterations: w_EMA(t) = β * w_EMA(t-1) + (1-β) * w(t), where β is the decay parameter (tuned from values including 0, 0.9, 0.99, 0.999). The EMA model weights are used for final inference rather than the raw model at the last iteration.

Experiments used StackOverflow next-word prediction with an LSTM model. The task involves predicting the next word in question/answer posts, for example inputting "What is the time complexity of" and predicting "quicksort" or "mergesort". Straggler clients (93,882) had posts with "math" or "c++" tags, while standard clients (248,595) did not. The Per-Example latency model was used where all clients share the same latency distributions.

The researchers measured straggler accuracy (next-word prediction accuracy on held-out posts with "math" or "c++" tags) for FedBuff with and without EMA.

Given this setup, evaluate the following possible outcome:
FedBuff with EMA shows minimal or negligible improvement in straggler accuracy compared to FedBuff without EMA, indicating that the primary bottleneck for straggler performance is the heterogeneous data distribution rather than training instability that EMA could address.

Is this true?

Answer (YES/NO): NO